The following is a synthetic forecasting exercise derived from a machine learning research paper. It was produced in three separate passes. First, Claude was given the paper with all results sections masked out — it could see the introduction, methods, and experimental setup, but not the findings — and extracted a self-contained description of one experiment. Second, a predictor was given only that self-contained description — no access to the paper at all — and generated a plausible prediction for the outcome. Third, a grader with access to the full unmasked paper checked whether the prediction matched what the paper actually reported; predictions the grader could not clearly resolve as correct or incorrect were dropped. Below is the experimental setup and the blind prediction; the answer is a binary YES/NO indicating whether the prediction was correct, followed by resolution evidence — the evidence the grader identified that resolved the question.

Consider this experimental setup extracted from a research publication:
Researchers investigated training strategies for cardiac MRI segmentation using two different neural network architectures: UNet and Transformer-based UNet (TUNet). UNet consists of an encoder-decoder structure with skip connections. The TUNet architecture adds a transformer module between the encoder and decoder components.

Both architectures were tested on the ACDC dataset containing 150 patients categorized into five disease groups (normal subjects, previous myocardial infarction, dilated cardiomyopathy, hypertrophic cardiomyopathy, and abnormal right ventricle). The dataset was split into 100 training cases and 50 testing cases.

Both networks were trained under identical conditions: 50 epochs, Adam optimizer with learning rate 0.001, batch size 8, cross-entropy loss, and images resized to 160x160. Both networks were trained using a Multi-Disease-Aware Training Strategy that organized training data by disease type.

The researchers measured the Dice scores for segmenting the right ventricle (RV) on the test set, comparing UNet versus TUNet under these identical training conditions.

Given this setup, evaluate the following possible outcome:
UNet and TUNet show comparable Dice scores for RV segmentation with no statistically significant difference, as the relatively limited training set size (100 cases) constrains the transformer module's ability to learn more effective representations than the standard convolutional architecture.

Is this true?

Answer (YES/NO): YES